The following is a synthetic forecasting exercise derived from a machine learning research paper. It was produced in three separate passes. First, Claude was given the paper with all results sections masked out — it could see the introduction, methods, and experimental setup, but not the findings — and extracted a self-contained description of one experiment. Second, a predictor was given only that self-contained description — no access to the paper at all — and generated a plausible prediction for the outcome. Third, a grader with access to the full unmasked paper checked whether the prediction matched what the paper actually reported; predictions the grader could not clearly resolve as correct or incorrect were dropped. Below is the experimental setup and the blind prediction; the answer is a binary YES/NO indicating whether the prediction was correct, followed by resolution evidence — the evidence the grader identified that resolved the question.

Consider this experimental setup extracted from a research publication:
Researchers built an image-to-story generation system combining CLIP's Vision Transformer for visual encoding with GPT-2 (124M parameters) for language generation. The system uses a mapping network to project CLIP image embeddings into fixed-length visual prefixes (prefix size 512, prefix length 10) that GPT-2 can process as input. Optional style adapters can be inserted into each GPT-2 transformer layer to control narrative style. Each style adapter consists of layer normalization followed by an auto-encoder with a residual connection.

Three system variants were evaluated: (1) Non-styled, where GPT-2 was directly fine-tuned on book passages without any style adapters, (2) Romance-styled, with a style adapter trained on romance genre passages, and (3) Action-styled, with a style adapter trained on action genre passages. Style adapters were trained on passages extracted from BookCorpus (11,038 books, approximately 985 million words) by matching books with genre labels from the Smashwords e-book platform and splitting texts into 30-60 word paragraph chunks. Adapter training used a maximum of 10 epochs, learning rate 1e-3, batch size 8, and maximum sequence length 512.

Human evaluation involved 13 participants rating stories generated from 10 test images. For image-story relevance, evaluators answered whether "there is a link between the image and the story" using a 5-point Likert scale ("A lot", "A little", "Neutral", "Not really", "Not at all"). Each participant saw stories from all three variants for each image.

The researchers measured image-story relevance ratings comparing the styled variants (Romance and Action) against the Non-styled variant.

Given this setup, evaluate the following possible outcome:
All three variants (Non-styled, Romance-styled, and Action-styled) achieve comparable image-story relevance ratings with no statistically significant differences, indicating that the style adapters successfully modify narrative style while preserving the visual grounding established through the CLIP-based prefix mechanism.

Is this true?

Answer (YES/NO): NO